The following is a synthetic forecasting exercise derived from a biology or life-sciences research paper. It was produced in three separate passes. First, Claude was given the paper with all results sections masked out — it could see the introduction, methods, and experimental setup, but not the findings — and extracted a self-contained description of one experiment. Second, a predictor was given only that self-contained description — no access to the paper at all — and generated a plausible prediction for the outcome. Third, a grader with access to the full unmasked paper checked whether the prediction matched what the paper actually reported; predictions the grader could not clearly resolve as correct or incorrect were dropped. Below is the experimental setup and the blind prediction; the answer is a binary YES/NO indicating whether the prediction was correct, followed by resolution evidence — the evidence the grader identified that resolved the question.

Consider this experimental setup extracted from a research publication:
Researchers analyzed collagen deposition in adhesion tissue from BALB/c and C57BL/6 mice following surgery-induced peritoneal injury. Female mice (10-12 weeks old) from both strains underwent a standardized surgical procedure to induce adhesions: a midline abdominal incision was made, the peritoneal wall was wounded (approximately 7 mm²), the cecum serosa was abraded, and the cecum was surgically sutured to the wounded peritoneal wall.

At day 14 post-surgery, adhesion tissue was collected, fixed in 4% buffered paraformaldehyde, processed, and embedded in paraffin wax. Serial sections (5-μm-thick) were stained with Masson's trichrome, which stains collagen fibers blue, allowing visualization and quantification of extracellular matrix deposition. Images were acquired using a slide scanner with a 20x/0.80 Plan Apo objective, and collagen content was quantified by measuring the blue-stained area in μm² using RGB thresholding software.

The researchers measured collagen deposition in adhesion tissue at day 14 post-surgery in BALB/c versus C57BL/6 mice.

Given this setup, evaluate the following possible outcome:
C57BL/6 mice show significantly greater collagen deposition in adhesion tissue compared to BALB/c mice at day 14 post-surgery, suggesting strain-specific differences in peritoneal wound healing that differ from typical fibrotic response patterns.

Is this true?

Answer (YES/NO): NO